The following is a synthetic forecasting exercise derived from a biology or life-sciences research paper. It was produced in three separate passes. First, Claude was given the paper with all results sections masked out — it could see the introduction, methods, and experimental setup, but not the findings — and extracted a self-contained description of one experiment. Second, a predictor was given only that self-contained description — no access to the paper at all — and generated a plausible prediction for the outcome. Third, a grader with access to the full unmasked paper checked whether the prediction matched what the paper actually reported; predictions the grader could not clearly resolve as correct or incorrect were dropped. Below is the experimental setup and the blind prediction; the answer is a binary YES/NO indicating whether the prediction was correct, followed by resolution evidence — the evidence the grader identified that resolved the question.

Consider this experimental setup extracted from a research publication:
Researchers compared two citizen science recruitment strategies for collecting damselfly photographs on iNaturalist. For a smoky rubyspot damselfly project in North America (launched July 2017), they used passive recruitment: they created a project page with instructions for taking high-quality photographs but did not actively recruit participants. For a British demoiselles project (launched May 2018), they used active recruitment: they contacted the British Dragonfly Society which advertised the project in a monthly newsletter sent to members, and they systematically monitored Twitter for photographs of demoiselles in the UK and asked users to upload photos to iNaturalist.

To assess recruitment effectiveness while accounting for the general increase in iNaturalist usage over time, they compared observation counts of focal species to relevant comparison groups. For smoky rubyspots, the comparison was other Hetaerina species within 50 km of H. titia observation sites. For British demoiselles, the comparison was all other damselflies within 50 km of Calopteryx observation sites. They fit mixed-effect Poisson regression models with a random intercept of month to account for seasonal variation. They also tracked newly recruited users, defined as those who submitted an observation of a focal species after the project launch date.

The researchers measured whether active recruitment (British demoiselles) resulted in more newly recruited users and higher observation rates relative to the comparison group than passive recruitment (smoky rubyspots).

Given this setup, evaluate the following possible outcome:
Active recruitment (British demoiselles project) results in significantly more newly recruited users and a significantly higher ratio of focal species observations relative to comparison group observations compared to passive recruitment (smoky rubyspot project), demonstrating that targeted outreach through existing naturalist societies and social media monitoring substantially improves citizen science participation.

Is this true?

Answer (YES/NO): YES